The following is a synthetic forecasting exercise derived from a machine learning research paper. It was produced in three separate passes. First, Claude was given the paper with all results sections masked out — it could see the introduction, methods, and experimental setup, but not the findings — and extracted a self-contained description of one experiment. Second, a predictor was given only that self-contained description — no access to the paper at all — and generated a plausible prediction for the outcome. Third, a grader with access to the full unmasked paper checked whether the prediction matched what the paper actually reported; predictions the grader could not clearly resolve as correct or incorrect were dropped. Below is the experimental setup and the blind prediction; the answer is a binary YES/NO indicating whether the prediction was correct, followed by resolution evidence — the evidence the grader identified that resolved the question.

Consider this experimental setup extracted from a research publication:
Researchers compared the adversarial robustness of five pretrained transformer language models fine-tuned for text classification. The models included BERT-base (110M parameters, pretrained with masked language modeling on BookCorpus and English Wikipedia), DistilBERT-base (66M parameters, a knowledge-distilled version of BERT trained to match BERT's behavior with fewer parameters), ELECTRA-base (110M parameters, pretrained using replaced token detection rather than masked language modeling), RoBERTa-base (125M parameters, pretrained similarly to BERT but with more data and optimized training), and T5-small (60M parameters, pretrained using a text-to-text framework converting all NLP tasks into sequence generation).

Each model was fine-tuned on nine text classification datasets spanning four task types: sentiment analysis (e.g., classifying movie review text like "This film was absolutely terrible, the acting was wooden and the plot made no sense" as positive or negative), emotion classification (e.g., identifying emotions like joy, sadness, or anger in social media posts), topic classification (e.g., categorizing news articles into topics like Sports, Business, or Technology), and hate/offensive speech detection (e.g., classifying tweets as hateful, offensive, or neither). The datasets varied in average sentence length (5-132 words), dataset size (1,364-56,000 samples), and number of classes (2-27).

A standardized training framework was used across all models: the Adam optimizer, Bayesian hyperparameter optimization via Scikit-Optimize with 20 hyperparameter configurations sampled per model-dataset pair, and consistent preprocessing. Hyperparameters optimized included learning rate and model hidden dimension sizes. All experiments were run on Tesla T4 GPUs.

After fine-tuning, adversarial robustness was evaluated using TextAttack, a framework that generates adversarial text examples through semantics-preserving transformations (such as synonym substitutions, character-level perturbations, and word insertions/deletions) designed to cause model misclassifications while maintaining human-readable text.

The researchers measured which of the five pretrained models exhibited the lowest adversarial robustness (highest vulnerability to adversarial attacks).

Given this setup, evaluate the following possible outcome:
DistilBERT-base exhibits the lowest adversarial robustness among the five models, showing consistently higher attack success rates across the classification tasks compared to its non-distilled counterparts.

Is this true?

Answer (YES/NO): NO